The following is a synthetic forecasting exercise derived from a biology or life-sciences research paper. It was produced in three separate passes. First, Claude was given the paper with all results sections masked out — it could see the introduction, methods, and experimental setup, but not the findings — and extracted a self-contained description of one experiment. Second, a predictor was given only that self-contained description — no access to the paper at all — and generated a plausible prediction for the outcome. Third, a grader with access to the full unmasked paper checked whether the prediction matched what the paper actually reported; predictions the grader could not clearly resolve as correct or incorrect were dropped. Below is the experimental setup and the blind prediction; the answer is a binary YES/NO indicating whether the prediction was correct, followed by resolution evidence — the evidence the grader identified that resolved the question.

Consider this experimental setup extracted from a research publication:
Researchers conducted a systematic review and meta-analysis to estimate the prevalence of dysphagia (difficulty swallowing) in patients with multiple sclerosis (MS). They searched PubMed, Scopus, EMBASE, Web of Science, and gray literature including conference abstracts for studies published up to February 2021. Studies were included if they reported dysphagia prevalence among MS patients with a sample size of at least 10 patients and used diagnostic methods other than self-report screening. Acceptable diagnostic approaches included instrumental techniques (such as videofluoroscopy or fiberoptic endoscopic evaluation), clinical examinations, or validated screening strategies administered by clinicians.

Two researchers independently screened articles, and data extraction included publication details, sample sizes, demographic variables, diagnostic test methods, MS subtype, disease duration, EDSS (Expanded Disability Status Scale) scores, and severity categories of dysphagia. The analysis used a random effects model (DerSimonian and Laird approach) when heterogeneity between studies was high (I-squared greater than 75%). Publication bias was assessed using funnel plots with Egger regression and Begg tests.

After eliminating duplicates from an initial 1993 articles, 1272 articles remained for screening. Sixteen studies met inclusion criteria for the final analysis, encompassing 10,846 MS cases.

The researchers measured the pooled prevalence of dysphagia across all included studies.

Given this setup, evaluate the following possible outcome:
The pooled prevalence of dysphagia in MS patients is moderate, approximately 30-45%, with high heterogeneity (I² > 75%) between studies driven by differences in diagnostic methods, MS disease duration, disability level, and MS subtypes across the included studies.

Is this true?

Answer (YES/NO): NO